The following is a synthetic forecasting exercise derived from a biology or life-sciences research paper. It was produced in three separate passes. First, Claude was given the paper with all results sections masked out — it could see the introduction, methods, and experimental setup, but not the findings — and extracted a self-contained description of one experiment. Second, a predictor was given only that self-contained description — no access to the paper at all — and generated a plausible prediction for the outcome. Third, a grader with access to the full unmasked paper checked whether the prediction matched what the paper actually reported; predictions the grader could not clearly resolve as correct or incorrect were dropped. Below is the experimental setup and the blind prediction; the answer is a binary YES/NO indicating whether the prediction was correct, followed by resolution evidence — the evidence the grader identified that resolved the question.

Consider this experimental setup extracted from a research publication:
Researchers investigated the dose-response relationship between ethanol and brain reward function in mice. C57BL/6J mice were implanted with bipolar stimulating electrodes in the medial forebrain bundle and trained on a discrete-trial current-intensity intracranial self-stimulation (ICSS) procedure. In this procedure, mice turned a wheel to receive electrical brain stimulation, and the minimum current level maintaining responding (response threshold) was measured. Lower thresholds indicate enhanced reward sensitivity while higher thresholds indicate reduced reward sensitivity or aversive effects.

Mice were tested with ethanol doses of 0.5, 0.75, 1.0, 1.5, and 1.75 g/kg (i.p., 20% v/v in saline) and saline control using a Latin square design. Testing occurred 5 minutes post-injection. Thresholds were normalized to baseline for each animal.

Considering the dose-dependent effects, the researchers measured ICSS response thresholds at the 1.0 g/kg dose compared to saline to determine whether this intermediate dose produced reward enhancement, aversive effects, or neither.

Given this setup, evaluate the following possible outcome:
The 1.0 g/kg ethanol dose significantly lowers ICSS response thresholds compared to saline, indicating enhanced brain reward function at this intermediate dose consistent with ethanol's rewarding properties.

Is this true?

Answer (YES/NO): YES